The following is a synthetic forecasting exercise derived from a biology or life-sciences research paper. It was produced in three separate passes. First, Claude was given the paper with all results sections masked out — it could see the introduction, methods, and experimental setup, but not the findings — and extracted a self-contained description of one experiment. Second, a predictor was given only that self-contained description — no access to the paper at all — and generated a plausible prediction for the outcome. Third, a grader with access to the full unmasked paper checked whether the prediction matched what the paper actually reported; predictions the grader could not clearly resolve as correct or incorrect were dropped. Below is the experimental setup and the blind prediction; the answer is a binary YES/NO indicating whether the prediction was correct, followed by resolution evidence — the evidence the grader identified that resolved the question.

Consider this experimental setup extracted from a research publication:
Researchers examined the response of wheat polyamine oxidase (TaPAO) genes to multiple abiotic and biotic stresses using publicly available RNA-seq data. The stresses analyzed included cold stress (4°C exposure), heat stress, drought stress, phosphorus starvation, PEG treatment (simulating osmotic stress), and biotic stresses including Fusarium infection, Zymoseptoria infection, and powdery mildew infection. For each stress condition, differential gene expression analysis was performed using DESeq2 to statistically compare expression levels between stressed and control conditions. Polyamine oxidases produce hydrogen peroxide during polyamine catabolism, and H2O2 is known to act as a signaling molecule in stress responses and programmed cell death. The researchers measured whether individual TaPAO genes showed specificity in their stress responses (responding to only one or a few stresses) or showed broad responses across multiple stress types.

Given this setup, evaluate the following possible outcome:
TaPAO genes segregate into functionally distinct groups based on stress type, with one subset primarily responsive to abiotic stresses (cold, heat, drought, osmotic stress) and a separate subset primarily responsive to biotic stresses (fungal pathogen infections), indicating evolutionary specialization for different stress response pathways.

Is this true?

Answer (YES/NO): NO